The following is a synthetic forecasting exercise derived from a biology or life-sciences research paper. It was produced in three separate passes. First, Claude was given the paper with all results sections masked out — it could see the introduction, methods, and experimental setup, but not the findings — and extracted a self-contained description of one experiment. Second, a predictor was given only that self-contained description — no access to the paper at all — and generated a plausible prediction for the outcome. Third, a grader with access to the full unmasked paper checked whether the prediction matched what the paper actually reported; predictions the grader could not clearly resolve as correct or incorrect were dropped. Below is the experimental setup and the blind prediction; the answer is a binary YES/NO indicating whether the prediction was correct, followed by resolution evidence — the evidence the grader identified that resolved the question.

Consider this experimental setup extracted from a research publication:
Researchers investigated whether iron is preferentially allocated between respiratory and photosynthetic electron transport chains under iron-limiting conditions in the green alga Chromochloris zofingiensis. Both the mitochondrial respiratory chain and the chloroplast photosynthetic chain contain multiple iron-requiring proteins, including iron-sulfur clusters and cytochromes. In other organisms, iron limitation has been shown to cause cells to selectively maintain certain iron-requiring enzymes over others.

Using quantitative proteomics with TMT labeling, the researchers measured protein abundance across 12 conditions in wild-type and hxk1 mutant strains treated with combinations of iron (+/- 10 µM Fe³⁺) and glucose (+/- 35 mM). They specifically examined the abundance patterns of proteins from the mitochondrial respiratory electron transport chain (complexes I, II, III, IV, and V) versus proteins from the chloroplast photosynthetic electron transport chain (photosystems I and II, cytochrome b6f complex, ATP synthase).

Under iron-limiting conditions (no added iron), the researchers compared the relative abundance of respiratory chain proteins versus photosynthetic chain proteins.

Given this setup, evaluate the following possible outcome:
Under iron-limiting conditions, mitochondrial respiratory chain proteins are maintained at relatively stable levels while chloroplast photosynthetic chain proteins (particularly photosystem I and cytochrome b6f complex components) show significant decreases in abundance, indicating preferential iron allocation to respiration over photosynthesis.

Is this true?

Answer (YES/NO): YES